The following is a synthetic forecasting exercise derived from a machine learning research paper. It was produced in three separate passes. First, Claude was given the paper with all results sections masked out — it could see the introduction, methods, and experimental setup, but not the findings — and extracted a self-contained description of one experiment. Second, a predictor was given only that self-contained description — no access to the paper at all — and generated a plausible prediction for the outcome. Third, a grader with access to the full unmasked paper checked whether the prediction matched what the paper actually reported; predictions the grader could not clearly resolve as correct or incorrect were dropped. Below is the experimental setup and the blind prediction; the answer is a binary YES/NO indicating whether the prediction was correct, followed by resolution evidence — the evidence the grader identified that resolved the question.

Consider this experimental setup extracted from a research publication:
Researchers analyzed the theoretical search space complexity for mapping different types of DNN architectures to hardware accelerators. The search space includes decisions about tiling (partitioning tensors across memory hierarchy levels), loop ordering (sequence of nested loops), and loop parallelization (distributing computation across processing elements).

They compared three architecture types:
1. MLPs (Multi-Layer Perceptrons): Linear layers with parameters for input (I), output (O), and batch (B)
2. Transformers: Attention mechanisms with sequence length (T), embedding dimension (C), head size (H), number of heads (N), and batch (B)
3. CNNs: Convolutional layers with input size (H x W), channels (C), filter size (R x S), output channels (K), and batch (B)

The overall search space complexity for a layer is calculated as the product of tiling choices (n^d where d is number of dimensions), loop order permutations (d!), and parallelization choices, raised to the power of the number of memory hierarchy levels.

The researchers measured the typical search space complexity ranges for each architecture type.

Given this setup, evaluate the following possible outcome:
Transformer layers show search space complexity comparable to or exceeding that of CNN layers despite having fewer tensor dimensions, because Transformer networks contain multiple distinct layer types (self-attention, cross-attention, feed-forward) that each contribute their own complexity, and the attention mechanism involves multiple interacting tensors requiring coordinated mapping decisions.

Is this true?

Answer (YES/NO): NO